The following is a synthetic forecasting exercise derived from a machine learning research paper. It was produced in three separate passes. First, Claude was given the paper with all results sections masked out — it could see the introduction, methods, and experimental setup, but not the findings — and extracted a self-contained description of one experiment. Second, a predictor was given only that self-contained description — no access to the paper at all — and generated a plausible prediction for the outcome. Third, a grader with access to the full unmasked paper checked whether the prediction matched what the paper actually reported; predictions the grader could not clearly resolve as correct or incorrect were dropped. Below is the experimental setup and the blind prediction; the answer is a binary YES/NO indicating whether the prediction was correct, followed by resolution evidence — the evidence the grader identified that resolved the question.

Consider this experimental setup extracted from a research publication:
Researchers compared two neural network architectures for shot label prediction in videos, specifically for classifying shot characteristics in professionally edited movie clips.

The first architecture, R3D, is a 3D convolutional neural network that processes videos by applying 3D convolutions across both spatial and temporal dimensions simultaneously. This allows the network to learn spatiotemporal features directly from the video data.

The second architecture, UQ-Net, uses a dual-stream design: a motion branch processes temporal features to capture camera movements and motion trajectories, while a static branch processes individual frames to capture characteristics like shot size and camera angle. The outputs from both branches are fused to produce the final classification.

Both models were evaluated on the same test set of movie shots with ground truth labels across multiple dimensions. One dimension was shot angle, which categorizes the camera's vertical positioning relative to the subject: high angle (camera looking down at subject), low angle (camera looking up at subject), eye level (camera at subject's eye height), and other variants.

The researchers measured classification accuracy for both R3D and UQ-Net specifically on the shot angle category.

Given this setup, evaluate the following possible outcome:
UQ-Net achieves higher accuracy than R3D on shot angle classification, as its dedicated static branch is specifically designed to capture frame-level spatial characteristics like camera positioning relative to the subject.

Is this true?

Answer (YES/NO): YES